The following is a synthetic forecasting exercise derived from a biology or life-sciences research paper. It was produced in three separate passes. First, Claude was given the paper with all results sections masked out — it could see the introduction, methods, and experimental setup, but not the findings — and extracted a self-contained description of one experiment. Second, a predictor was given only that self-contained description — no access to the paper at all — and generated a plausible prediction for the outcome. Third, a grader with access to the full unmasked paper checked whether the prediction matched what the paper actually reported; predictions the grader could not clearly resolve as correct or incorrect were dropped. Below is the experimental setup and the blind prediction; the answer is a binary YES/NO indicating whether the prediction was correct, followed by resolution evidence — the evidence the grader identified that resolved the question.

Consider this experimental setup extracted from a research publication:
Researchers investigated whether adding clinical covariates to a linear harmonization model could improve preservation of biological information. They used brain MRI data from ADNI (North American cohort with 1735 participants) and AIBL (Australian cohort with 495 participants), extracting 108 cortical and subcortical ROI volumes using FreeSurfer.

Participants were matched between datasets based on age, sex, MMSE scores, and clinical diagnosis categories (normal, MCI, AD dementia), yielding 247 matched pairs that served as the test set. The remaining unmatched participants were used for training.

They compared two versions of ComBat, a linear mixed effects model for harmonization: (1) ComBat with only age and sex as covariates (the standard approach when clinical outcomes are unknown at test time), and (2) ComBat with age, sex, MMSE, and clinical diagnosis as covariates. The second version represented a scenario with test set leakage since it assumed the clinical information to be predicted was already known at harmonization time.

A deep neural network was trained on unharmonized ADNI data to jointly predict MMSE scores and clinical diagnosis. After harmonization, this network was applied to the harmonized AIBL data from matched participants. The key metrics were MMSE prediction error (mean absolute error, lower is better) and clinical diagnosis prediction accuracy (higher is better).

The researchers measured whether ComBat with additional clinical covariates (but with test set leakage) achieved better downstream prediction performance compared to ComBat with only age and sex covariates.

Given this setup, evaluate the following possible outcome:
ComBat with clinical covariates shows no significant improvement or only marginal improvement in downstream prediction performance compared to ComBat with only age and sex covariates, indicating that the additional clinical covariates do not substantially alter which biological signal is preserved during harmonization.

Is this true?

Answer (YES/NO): NO